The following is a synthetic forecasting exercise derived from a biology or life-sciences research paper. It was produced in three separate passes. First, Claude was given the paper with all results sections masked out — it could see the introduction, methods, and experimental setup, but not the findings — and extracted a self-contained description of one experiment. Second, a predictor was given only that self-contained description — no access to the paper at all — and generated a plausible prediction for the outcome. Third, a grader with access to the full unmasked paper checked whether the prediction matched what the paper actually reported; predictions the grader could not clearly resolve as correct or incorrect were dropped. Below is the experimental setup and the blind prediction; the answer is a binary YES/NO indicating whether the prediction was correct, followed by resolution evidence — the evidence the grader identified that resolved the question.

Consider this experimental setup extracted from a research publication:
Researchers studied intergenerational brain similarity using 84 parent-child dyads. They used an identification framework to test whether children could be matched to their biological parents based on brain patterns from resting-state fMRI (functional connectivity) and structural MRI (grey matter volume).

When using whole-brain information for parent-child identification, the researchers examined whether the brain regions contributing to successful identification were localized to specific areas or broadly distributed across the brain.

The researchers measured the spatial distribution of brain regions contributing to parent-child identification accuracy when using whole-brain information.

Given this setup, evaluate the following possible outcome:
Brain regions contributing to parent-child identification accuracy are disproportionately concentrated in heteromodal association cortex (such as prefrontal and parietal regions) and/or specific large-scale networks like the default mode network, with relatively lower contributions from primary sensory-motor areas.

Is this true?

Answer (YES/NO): NO